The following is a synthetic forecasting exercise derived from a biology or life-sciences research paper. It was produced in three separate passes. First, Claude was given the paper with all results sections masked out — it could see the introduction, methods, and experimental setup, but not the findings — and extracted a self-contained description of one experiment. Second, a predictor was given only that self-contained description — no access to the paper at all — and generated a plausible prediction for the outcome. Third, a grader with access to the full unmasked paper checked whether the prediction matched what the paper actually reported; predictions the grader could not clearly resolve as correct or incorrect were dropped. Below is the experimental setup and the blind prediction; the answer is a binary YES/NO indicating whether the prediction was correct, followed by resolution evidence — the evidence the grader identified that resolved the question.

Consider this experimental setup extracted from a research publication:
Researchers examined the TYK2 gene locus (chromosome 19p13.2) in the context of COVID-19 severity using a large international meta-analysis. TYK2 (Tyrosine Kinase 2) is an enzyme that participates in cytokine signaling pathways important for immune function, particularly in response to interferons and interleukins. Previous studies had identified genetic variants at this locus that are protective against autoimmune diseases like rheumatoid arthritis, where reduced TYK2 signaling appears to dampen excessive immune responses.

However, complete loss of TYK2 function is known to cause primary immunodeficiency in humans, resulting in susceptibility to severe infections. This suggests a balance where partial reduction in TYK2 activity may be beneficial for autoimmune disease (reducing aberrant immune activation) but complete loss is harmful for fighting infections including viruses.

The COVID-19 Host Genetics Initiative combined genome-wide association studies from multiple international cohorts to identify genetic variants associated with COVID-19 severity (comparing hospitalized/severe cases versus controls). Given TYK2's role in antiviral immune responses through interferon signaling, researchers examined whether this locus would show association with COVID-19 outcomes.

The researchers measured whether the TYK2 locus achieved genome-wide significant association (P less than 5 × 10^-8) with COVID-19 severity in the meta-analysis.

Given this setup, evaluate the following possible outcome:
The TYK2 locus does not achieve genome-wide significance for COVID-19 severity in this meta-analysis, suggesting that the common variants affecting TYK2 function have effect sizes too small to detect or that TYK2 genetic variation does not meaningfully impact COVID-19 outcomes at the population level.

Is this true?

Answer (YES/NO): NO